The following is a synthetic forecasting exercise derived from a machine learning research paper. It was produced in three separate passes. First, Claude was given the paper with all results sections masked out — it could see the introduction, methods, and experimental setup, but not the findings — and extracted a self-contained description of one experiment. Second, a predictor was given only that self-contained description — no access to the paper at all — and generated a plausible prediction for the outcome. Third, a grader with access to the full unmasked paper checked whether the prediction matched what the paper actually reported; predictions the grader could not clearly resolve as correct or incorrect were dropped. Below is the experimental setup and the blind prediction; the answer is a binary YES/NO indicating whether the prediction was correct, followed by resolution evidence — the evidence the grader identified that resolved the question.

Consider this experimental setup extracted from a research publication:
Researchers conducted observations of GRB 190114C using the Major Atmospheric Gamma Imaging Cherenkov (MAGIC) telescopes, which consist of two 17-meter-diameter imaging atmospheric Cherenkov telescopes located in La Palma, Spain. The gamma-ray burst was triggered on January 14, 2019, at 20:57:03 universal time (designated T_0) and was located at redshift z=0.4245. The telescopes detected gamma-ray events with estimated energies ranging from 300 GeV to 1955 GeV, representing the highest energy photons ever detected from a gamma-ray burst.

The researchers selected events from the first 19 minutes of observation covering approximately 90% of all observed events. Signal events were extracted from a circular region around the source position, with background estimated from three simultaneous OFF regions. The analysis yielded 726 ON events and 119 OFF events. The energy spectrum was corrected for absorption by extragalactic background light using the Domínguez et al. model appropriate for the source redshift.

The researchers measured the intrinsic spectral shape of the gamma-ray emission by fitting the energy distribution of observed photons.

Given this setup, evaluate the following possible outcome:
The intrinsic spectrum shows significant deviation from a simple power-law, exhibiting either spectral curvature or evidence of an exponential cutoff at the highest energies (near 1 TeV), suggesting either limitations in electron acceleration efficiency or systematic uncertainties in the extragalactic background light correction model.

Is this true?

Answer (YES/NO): NO